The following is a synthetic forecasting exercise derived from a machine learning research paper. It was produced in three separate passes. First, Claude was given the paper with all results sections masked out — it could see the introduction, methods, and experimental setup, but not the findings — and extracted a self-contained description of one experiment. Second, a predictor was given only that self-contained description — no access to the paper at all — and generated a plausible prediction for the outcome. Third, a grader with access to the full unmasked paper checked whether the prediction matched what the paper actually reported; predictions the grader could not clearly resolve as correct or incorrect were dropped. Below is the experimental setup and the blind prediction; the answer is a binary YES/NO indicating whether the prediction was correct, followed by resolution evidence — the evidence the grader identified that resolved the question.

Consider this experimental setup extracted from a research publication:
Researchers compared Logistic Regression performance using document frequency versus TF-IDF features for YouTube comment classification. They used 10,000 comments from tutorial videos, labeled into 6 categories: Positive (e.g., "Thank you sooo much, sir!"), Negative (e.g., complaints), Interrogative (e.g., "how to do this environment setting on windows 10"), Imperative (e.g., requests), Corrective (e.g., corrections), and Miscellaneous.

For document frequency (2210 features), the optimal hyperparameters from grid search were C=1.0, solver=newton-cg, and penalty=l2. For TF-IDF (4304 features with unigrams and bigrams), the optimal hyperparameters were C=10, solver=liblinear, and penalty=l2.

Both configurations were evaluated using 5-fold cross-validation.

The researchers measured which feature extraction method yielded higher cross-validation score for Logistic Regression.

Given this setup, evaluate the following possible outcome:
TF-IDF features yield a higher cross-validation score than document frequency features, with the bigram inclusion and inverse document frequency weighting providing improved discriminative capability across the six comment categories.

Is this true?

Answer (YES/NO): NO